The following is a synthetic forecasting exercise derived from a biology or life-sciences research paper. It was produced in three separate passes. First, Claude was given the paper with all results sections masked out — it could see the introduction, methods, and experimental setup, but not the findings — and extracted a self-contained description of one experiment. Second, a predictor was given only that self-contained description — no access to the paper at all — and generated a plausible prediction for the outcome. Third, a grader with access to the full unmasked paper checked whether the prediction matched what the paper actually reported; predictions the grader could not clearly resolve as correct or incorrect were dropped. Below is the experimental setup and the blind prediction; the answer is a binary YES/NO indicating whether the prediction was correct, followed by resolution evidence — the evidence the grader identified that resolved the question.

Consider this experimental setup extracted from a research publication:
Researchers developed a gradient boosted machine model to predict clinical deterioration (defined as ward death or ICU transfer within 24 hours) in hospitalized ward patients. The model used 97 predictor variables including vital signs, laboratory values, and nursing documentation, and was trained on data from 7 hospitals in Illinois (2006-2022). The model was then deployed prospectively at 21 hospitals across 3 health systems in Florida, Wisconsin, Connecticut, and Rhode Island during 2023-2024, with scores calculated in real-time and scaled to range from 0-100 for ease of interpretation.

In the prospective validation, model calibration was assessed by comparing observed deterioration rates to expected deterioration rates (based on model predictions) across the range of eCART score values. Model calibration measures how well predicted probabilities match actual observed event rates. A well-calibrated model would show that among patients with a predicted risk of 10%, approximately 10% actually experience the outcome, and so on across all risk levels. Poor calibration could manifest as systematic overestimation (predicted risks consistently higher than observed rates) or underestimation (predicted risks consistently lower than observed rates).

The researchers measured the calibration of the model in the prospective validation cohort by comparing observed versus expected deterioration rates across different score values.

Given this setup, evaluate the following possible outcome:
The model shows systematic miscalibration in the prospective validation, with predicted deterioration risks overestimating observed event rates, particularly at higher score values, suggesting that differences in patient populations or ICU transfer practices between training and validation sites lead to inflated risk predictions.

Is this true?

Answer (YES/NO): NO